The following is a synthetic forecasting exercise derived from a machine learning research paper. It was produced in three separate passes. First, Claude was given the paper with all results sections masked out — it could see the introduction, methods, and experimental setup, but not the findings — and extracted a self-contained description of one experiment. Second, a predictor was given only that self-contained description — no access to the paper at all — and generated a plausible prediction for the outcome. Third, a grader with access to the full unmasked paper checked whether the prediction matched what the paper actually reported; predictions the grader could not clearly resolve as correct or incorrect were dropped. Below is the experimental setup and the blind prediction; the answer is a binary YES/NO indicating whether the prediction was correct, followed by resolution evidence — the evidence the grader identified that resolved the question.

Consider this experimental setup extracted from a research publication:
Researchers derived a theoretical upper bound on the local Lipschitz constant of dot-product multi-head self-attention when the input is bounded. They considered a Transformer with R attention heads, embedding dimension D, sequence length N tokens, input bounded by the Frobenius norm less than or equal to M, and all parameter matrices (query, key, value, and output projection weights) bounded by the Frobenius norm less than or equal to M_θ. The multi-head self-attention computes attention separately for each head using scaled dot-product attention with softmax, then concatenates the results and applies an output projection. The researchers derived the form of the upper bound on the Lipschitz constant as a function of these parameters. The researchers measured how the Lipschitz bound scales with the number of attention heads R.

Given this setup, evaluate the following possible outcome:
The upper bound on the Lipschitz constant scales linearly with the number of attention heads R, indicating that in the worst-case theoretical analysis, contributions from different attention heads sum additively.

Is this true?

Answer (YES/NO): NO